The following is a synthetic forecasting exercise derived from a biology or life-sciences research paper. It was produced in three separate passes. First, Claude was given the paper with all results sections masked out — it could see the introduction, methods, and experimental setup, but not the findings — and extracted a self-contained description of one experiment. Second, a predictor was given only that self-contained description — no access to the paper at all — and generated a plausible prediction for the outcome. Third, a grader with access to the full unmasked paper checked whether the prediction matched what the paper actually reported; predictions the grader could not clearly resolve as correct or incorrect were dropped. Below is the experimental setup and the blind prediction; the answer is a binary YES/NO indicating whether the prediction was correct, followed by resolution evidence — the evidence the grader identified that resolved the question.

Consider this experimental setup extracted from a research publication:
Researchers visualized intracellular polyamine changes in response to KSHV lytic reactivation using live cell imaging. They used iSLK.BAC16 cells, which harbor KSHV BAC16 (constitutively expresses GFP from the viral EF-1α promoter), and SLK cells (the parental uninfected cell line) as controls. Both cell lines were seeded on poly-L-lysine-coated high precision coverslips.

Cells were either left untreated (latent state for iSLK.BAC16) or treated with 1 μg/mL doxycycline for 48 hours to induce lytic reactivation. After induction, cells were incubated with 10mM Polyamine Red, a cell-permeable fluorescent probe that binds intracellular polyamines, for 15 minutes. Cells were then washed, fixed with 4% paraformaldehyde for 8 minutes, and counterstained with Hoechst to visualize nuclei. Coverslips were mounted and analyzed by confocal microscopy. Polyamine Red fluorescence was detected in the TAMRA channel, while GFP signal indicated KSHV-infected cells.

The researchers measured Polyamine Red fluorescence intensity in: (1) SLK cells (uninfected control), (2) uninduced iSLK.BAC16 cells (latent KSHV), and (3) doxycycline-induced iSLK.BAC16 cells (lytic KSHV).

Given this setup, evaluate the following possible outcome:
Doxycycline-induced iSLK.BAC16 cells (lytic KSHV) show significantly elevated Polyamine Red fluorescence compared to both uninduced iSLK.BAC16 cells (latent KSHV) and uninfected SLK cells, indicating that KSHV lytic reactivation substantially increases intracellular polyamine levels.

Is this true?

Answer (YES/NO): NO